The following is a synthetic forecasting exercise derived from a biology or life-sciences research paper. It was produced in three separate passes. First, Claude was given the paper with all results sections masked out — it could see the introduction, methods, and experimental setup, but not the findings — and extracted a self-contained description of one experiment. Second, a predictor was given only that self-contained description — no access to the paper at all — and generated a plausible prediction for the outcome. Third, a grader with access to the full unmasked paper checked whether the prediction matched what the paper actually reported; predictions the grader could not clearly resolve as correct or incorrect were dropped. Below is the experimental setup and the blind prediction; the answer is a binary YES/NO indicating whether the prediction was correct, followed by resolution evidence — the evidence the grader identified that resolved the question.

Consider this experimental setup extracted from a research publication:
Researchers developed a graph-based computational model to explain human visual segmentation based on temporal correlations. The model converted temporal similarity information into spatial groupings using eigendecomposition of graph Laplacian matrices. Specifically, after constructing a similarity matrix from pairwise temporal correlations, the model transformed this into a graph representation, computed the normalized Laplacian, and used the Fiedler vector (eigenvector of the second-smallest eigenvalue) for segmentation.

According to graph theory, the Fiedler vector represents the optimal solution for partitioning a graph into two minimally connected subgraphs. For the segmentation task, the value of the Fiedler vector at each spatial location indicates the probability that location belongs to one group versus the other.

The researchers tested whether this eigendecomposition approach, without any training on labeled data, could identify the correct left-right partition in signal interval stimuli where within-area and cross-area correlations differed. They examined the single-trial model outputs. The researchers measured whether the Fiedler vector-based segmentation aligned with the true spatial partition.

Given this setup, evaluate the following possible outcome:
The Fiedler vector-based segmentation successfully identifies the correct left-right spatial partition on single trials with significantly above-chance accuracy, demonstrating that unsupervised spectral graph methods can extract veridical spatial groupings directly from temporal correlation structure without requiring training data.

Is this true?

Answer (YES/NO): YES